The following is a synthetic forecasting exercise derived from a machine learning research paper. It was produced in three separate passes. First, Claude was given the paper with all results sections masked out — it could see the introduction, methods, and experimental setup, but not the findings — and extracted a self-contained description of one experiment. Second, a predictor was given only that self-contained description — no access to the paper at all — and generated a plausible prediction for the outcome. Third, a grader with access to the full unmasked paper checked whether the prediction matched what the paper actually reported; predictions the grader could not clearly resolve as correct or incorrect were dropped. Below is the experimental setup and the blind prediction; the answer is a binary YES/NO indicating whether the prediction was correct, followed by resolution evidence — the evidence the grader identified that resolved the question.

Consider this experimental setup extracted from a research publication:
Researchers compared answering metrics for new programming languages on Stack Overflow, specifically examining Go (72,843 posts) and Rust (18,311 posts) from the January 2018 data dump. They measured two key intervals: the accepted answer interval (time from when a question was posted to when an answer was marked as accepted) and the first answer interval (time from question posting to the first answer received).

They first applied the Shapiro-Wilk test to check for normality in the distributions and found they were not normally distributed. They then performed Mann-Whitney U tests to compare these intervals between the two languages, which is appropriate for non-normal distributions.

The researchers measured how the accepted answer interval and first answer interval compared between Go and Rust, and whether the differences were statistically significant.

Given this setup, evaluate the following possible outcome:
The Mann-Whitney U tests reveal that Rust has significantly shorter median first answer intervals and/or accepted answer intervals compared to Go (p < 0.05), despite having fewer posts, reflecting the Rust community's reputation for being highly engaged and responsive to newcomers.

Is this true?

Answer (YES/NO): YES